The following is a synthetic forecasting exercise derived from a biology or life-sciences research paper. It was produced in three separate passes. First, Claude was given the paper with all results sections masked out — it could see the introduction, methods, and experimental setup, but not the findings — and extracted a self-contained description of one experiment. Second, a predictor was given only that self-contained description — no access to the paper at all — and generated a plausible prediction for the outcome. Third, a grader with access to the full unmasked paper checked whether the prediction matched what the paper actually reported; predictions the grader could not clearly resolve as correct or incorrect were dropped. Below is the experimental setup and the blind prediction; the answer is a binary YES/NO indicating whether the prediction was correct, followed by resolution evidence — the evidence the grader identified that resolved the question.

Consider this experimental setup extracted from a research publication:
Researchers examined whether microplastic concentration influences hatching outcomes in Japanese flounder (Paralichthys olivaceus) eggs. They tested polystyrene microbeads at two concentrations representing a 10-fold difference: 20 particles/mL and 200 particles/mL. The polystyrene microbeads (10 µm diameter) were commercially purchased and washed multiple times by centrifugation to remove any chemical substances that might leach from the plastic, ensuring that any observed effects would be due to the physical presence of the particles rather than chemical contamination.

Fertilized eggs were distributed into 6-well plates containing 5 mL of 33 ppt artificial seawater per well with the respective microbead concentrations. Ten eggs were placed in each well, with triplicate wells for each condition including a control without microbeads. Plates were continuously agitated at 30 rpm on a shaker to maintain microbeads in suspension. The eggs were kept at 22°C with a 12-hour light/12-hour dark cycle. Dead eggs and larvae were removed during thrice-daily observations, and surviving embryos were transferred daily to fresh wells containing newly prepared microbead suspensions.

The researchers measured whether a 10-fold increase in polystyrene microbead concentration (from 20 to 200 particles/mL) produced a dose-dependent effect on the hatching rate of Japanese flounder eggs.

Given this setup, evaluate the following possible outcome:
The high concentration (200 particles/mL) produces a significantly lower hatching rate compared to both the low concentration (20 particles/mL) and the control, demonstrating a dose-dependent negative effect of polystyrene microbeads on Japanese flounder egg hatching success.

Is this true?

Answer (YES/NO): NO